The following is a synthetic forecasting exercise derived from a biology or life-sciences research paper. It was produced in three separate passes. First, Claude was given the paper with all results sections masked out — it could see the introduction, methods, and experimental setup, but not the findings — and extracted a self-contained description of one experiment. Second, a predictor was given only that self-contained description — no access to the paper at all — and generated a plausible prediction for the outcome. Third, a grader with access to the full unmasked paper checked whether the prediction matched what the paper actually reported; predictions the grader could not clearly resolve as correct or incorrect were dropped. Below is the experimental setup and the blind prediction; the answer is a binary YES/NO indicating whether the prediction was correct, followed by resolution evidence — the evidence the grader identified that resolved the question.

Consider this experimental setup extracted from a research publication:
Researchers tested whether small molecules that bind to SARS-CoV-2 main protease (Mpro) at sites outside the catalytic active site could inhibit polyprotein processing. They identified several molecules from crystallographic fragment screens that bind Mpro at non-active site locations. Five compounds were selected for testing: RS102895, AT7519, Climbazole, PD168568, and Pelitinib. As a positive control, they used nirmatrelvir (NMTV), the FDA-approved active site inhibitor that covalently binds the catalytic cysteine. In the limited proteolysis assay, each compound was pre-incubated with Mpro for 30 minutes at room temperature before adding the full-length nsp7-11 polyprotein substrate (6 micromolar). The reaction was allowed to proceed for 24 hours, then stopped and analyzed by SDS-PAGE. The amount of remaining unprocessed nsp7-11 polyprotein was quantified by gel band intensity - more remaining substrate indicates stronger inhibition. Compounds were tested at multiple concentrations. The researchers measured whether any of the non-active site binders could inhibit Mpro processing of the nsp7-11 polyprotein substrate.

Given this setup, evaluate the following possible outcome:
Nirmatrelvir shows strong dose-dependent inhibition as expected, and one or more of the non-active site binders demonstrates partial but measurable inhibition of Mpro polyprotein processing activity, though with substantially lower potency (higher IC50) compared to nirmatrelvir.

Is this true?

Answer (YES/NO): NO